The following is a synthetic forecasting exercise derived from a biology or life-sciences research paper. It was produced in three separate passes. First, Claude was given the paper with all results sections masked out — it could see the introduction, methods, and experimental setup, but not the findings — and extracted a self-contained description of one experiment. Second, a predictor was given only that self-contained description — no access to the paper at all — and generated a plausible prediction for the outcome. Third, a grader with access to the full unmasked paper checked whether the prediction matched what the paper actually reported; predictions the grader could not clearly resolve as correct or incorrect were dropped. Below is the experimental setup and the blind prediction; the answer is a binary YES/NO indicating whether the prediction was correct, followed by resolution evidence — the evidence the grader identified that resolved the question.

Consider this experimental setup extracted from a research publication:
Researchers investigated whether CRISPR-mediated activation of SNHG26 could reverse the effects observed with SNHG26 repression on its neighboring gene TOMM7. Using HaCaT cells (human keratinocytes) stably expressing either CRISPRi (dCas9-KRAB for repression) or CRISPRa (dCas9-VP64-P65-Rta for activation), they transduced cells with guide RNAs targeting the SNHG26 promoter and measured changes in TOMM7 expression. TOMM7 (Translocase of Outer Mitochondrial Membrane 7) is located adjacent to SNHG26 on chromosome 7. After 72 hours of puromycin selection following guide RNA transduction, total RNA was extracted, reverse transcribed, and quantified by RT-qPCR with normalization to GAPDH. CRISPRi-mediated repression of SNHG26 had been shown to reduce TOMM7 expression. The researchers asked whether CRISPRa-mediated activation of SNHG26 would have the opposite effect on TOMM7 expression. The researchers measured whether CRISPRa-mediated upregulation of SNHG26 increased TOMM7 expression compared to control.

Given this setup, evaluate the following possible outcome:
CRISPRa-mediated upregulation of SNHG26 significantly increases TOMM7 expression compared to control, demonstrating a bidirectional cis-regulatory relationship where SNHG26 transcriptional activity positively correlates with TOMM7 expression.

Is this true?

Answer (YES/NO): NO